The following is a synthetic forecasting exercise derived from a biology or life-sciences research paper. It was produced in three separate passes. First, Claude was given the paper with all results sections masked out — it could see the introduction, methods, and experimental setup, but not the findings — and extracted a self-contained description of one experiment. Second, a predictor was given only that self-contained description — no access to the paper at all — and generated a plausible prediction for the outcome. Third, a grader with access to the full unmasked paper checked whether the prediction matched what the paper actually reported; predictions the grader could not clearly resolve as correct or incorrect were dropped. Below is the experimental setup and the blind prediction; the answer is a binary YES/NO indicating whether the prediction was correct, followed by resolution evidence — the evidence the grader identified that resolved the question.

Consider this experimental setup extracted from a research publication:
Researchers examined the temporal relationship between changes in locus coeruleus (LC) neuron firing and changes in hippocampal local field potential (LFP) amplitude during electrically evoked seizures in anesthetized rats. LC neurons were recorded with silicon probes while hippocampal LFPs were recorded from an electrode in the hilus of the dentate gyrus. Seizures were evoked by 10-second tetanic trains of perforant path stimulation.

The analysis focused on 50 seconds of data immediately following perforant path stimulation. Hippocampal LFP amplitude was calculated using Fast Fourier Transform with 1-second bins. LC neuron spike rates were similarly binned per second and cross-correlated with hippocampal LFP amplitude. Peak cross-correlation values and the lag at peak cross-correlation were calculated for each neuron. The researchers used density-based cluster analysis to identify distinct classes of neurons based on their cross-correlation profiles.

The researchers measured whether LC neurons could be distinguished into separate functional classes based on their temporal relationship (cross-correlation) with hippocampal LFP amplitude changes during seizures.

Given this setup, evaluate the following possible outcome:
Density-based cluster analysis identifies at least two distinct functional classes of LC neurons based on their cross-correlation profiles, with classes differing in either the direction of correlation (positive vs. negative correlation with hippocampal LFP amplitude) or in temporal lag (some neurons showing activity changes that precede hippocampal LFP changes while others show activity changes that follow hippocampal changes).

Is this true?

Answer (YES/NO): YES